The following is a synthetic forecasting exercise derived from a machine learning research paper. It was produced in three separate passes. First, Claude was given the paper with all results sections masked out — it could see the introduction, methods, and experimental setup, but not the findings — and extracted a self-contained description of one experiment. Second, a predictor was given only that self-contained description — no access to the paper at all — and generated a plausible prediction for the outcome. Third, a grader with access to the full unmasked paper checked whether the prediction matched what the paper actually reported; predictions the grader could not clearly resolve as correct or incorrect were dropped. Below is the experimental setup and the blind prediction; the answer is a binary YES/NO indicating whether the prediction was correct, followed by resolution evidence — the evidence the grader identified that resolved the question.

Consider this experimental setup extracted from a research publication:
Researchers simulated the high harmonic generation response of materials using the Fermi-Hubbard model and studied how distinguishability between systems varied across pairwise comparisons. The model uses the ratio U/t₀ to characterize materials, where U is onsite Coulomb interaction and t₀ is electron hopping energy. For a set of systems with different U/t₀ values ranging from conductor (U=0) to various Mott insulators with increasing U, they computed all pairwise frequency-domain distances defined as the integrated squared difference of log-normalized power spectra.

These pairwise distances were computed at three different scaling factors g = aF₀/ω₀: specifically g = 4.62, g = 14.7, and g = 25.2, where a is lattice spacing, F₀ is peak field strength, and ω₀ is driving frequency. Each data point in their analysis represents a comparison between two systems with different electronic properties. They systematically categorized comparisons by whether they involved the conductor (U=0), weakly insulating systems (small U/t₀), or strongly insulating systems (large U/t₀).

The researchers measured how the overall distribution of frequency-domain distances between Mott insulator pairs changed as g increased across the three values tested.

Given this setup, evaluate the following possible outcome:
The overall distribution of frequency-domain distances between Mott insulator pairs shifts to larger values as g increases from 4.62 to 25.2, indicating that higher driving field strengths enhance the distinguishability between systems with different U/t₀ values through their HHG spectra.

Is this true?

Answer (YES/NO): NO